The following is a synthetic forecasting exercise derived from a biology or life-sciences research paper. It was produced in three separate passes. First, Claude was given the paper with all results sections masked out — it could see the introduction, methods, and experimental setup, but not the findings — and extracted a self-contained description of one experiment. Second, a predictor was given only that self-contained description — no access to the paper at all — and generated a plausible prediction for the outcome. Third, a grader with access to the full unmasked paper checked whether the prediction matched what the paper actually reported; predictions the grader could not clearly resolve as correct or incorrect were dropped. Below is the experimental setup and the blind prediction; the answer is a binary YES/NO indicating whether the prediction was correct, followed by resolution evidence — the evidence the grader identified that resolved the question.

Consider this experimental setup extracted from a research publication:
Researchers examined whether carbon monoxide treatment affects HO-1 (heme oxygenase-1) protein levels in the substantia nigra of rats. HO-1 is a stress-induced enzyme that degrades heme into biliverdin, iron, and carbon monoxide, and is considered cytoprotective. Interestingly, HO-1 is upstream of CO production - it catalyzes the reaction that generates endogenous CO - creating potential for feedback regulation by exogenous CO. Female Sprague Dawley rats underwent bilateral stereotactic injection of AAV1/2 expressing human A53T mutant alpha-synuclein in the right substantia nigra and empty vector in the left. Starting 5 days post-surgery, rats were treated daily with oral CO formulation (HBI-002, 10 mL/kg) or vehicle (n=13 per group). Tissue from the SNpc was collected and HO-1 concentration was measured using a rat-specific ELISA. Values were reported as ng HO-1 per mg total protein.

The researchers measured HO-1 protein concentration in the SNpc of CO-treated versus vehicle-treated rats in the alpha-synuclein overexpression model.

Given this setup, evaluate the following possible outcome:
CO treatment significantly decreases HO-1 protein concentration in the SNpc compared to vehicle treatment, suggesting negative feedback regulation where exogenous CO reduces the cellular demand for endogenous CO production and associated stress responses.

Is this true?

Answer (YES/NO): NO